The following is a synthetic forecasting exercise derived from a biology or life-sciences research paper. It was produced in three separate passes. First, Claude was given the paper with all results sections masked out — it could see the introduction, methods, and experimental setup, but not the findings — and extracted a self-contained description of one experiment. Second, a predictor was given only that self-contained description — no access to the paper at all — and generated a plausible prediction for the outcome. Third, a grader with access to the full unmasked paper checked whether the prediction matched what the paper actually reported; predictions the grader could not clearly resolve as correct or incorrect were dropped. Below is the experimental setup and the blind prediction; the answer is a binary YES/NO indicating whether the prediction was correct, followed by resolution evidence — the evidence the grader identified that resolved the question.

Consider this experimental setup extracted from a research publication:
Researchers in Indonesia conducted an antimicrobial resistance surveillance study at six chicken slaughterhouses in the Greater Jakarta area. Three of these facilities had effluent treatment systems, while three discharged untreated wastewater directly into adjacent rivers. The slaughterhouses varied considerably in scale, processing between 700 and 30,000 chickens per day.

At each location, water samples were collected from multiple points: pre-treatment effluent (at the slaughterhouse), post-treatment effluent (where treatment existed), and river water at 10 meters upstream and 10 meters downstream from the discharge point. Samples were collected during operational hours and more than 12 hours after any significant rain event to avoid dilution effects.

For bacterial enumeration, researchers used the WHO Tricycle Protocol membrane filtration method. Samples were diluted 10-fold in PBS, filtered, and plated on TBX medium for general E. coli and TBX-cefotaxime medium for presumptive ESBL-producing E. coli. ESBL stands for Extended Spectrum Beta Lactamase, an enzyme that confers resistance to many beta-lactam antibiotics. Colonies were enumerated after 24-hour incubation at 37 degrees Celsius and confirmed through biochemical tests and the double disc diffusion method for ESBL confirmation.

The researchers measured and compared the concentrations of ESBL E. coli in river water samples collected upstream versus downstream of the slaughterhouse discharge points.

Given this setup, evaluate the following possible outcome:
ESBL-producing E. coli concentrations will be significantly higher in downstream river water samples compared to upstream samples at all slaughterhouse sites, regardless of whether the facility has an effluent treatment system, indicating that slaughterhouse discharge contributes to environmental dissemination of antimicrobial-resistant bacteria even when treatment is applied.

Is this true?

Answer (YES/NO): NO